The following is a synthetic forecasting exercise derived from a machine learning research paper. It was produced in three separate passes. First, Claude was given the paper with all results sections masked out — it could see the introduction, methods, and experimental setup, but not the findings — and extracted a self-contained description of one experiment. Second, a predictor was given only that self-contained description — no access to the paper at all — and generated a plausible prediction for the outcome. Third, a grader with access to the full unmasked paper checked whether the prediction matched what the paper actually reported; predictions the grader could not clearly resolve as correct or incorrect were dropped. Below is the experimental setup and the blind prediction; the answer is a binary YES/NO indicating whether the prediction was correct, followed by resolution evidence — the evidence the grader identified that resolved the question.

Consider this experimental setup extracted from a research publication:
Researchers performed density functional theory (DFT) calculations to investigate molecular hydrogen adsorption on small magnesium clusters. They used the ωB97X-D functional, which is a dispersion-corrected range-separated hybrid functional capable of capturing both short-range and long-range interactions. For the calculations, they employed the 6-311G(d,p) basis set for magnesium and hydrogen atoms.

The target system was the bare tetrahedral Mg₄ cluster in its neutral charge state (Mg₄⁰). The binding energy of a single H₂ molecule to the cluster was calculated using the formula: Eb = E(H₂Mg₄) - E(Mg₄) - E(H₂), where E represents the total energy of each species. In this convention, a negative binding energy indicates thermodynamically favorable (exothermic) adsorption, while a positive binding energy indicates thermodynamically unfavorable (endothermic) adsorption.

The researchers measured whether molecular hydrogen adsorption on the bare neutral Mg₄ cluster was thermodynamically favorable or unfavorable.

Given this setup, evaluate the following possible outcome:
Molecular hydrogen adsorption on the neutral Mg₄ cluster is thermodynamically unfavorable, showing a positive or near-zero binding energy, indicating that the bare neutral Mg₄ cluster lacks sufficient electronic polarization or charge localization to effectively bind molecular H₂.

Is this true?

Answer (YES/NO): YES